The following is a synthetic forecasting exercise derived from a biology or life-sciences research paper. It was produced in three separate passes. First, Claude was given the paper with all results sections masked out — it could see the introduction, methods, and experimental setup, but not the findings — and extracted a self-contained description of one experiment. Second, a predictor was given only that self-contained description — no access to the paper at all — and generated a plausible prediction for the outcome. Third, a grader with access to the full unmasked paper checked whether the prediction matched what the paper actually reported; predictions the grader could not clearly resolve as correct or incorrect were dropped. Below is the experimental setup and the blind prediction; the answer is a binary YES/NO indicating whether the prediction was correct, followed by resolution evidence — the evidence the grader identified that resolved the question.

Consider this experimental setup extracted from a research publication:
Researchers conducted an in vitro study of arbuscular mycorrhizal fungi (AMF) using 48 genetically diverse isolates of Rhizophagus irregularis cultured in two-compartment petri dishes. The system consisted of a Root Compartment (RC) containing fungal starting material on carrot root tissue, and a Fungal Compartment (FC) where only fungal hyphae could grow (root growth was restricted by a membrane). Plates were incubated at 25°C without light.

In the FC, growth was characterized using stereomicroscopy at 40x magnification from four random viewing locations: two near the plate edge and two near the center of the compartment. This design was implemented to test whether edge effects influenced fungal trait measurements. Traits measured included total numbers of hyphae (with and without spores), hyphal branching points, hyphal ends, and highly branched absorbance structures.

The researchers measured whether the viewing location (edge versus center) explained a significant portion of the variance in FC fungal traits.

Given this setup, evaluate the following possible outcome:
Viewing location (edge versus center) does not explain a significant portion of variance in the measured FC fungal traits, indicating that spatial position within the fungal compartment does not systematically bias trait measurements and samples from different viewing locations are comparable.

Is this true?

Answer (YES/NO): YES